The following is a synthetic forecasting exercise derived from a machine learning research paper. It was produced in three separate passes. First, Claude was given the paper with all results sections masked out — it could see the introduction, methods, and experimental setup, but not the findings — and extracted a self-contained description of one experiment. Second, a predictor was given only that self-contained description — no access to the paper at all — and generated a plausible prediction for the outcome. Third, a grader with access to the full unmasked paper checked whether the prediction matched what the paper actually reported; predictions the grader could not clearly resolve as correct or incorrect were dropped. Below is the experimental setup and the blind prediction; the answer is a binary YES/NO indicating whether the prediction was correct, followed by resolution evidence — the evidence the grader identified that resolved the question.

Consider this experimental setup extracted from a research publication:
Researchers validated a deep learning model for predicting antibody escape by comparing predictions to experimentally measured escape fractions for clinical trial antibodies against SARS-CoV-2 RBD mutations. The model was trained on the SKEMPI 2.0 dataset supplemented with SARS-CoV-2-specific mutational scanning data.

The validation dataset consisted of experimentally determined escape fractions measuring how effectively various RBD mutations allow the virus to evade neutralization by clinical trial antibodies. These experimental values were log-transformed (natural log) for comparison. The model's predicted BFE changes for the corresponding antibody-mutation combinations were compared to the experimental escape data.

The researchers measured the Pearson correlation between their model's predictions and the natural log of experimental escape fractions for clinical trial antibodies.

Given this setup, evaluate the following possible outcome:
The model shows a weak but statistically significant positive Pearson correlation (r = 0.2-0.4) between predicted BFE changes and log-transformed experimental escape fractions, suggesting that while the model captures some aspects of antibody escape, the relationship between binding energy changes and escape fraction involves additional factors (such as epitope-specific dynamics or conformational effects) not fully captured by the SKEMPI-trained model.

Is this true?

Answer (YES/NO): NO